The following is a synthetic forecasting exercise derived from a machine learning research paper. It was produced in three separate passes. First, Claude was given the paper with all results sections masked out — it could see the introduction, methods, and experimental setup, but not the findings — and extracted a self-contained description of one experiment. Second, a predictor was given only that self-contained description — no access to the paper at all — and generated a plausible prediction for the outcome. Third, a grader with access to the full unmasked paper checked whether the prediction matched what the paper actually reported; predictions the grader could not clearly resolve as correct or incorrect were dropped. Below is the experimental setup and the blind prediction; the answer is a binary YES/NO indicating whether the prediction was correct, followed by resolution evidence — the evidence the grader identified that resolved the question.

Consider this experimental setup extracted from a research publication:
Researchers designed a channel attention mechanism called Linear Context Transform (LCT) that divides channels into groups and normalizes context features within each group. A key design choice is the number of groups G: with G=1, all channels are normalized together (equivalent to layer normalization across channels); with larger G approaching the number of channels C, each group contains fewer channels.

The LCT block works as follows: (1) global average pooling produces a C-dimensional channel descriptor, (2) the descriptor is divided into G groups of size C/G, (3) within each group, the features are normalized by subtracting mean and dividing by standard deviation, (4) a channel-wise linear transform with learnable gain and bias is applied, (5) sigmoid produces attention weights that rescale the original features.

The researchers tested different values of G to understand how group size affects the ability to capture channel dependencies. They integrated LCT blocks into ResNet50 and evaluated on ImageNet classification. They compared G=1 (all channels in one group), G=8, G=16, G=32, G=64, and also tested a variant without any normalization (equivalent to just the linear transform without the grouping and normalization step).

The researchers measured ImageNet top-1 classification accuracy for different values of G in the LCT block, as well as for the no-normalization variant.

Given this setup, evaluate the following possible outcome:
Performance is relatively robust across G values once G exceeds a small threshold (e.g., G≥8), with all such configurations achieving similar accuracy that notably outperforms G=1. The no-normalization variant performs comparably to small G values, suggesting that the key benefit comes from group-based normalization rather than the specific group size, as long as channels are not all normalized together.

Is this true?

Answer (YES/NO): NO